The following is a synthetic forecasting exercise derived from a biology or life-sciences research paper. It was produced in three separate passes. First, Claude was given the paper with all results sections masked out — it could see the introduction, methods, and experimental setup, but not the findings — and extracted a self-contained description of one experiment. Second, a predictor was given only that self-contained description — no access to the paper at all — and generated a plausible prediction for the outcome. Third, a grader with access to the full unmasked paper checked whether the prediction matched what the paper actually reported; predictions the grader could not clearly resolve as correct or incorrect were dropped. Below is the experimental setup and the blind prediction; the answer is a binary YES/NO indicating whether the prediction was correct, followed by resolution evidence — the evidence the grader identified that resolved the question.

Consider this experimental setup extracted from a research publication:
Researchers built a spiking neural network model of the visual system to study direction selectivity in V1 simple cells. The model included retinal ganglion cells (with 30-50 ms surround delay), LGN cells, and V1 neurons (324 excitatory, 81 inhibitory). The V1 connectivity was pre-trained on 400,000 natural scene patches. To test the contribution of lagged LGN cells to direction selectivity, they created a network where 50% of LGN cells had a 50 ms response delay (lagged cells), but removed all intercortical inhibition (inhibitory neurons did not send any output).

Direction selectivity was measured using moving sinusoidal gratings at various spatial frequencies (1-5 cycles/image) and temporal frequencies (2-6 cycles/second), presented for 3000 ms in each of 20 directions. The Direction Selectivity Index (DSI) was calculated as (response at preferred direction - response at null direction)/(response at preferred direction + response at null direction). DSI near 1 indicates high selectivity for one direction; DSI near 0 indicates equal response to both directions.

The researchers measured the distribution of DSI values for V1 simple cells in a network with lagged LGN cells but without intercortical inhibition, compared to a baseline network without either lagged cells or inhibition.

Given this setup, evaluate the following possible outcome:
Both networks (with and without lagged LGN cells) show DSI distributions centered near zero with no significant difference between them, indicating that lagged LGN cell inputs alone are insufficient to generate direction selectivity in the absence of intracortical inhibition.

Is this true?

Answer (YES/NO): YES